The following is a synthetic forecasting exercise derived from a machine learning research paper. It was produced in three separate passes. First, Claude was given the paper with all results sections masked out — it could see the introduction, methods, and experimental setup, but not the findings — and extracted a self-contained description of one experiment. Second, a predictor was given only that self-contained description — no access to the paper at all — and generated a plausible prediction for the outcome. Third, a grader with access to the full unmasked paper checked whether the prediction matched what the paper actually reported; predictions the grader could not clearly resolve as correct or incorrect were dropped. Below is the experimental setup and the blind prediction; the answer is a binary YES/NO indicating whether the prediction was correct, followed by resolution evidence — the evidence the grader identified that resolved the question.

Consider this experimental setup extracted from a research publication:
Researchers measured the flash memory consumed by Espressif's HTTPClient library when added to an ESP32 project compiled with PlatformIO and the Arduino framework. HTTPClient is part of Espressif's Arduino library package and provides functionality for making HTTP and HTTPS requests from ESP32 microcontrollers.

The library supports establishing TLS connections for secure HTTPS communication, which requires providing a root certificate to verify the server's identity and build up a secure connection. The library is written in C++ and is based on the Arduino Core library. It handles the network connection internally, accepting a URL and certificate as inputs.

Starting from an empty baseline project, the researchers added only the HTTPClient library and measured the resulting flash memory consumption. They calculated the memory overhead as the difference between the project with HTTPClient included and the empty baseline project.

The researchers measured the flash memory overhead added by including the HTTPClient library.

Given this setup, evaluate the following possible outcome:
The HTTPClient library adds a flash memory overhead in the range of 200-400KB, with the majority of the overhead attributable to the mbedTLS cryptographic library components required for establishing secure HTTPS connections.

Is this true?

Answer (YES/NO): NO